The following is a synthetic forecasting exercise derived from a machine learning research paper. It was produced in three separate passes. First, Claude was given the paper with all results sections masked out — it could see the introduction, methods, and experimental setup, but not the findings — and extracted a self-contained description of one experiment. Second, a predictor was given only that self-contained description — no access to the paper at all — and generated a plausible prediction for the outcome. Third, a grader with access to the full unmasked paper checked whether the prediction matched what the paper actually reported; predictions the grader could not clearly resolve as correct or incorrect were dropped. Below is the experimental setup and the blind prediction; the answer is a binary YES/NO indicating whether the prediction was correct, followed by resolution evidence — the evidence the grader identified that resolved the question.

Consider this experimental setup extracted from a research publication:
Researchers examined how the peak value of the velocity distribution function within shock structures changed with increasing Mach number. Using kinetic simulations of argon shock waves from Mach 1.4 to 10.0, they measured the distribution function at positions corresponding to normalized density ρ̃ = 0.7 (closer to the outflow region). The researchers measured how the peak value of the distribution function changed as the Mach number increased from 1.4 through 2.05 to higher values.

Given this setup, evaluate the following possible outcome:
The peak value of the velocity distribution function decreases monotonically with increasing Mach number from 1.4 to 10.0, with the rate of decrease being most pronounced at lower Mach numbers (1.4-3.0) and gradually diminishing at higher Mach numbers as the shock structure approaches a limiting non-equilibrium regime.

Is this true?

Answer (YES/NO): NO